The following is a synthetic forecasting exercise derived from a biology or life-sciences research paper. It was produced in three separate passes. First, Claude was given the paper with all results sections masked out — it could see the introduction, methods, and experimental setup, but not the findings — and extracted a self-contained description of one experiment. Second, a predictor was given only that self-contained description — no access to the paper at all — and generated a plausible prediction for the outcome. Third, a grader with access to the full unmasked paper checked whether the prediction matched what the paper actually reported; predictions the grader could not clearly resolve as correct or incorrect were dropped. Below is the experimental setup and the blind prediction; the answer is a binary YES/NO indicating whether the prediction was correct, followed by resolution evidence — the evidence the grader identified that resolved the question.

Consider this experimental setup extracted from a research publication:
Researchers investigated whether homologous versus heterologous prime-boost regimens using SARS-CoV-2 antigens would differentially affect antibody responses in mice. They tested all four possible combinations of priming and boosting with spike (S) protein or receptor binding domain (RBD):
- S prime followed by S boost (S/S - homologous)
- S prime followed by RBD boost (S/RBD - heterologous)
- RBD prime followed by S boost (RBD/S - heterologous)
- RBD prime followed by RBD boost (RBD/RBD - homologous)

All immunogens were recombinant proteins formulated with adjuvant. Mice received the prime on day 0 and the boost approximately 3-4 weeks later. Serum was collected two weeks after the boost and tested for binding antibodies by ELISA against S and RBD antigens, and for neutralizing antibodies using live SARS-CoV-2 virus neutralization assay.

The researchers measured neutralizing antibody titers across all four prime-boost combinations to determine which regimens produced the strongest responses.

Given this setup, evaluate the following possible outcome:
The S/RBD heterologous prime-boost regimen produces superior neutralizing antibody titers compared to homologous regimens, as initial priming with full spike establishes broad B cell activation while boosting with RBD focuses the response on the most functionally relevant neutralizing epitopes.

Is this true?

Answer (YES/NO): YES